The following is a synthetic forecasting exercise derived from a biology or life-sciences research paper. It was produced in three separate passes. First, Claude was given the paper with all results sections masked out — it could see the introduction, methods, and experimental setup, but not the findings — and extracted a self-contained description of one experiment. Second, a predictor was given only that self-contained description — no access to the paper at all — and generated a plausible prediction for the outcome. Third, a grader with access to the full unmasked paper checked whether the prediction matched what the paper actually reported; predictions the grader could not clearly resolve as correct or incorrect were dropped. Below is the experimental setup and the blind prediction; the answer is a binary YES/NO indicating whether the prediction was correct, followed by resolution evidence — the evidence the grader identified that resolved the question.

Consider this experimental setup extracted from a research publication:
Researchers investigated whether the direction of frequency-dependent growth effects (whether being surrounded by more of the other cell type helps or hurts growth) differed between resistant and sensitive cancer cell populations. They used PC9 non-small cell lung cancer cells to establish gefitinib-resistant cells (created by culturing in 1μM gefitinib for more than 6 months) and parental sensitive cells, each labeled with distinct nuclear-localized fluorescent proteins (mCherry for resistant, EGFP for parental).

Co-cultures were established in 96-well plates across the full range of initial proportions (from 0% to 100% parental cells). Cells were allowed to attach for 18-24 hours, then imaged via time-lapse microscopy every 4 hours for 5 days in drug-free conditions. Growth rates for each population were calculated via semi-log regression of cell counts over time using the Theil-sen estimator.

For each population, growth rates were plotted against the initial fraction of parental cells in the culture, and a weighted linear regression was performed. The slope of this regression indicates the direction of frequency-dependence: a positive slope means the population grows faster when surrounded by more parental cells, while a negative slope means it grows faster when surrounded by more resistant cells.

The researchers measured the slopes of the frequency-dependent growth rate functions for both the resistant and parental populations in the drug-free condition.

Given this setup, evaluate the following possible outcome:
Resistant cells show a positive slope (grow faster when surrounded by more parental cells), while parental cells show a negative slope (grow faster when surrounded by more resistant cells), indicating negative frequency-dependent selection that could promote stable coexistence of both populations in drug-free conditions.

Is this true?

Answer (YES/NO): NO